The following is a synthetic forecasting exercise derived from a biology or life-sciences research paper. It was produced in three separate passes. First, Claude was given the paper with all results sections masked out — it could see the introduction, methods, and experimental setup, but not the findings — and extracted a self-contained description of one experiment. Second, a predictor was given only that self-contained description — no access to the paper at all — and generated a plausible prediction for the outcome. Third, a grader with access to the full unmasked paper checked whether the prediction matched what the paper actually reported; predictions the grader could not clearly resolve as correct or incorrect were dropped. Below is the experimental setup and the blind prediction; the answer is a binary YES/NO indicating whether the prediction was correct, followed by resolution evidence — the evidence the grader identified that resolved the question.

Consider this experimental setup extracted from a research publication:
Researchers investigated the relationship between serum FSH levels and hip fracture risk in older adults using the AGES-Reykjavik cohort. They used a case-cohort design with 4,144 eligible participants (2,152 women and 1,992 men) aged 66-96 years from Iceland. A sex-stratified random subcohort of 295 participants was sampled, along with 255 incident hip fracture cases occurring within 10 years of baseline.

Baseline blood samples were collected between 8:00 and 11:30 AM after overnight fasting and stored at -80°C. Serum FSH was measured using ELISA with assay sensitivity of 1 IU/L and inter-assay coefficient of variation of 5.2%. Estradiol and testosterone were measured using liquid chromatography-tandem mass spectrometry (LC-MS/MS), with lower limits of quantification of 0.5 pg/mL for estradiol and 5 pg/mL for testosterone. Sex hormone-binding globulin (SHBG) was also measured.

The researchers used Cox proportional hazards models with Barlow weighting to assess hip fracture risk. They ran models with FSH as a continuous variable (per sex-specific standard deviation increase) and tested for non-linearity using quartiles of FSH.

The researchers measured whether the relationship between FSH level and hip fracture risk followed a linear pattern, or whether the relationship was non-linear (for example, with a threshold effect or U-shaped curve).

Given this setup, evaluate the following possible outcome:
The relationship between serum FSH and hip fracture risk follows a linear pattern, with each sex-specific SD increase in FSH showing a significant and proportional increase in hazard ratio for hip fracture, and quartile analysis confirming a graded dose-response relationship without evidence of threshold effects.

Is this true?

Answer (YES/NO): NO